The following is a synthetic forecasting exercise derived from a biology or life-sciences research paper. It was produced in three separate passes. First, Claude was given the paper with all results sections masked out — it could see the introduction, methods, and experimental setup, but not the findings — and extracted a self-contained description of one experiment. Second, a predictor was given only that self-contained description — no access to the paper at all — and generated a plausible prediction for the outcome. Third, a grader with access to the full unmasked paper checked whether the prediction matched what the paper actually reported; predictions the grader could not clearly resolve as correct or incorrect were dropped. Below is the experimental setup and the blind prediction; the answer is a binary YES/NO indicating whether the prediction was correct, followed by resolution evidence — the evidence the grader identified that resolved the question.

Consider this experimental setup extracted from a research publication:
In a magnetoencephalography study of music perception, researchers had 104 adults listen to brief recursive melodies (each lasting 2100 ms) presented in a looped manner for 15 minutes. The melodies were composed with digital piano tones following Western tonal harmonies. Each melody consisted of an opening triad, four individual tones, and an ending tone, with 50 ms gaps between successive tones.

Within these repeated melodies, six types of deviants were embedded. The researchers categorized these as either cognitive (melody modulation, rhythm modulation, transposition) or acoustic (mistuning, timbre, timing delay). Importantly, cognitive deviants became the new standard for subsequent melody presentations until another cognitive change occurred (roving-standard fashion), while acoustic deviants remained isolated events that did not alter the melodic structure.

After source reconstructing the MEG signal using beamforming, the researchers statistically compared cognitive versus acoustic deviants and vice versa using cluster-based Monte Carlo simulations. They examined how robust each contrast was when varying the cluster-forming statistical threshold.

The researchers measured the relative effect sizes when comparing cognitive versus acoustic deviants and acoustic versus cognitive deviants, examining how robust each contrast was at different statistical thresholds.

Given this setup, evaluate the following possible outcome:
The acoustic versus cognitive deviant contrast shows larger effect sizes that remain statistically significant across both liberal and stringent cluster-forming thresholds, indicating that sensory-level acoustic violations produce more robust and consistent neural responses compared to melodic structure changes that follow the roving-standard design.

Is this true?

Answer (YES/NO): YES